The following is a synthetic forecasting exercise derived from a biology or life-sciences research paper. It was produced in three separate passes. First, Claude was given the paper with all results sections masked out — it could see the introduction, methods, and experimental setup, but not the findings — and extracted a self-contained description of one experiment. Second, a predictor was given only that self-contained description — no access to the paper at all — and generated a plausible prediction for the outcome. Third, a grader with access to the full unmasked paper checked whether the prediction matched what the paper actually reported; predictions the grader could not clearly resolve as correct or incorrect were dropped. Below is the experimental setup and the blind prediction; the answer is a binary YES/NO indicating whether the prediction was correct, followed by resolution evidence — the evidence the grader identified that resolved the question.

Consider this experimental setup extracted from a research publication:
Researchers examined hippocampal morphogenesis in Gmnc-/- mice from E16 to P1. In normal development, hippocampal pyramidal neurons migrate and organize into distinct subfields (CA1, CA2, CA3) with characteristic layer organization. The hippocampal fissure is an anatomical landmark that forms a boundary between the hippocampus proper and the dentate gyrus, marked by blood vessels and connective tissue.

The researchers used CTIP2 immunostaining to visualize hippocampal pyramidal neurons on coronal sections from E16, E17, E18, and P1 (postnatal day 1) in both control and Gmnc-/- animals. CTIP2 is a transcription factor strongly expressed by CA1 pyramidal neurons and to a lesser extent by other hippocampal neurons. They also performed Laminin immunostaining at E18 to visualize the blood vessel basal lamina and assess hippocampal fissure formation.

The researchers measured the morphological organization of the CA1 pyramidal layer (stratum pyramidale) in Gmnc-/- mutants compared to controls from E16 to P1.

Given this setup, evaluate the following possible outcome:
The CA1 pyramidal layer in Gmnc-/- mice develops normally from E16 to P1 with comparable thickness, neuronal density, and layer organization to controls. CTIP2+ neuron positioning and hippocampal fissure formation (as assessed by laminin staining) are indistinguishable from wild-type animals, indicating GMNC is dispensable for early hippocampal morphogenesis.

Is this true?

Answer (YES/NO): NO